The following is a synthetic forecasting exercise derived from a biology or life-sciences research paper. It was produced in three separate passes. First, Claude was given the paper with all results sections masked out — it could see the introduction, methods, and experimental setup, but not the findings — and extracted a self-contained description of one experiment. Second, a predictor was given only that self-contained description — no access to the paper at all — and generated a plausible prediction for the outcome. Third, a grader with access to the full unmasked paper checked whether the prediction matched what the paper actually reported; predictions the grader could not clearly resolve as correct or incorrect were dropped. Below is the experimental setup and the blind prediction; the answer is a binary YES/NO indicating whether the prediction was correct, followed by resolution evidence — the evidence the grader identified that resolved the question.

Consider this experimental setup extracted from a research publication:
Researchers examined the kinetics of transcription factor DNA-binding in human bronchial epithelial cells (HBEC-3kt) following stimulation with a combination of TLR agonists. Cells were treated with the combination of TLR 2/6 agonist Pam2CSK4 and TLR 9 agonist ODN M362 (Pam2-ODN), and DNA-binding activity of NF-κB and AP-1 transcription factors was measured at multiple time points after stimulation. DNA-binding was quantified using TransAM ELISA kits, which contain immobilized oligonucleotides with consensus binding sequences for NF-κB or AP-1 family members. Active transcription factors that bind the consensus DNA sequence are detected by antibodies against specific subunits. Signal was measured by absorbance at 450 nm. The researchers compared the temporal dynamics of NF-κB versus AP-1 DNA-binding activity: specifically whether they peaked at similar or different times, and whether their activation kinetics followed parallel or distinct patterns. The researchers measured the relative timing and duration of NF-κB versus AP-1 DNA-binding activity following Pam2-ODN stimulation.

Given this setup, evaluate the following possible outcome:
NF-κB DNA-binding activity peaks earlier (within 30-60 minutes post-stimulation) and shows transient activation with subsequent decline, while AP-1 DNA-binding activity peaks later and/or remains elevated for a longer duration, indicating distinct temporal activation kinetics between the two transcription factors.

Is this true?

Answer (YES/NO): NO